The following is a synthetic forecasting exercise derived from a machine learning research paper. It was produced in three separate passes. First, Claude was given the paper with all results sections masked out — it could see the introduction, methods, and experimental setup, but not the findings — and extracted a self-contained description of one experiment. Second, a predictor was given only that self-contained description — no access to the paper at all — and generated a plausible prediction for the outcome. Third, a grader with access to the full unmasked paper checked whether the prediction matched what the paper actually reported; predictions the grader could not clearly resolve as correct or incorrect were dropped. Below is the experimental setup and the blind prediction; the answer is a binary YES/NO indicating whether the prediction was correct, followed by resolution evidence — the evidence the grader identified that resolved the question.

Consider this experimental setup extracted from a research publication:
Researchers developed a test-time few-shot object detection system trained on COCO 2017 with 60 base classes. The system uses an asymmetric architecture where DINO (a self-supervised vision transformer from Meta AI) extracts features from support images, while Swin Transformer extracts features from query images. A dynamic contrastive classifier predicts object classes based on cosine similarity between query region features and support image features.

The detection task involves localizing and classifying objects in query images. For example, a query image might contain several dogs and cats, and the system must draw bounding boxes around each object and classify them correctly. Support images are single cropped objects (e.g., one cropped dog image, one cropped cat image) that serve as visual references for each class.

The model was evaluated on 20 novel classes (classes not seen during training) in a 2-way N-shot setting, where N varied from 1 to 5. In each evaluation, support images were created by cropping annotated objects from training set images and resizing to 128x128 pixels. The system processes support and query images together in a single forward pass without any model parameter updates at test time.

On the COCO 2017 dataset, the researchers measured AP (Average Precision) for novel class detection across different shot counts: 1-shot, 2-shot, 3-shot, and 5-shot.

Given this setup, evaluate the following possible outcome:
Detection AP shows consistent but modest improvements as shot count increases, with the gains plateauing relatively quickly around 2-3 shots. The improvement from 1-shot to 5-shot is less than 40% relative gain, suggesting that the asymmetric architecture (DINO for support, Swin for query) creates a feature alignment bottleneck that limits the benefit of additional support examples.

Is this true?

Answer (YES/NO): NO